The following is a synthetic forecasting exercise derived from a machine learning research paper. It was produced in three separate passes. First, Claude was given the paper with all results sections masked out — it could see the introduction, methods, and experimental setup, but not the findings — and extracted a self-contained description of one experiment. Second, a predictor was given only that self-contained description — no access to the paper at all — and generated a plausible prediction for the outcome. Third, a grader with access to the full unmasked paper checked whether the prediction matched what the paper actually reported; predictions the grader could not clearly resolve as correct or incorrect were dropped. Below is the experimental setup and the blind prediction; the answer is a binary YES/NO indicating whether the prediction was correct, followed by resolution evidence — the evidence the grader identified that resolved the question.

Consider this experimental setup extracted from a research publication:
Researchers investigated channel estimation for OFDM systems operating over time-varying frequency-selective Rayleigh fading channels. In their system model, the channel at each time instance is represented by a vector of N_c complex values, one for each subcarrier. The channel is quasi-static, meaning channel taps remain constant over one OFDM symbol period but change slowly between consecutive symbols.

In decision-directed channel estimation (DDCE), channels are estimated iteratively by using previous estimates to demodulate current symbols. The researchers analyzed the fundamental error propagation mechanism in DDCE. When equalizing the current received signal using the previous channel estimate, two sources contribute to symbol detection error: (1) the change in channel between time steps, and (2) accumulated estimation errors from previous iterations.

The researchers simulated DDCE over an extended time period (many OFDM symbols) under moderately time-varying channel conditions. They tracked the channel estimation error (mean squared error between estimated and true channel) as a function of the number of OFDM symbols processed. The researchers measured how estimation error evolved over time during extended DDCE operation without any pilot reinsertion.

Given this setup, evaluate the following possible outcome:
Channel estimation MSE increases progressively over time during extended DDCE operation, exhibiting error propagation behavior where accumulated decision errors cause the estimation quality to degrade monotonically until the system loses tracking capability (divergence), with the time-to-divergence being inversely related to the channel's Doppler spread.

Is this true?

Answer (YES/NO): NO